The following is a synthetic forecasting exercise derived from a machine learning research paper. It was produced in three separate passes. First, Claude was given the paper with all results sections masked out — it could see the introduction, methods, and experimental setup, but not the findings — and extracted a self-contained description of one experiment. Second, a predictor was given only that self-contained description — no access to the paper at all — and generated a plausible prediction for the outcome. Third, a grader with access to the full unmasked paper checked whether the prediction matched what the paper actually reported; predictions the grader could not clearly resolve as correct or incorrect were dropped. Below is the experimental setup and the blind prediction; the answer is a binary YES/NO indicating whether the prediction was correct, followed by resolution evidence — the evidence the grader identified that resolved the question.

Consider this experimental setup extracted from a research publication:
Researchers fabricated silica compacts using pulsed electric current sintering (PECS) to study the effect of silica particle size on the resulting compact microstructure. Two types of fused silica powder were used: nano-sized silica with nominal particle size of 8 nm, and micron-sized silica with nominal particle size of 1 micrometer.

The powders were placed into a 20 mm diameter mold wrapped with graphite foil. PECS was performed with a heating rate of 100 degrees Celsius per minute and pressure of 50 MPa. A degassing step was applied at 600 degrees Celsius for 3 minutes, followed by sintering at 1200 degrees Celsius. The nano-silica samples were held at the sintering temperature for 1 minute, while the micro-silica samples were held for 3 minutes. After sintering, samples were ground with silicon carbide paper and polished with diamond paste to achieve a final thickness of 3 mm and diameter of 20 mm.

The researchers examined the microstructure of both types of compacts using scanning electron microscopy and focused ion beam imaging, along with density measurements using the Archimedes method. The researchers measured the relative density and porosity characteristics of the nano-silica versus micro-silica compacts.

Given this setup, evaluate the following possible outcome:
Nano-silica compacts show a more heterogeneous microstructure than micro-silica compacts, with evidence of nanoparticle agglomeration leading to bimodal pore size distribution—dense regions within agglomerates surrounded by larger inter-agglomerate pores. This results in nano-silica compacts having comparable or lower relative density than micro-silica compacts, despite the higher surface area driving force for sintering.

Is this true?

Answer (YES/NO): NO